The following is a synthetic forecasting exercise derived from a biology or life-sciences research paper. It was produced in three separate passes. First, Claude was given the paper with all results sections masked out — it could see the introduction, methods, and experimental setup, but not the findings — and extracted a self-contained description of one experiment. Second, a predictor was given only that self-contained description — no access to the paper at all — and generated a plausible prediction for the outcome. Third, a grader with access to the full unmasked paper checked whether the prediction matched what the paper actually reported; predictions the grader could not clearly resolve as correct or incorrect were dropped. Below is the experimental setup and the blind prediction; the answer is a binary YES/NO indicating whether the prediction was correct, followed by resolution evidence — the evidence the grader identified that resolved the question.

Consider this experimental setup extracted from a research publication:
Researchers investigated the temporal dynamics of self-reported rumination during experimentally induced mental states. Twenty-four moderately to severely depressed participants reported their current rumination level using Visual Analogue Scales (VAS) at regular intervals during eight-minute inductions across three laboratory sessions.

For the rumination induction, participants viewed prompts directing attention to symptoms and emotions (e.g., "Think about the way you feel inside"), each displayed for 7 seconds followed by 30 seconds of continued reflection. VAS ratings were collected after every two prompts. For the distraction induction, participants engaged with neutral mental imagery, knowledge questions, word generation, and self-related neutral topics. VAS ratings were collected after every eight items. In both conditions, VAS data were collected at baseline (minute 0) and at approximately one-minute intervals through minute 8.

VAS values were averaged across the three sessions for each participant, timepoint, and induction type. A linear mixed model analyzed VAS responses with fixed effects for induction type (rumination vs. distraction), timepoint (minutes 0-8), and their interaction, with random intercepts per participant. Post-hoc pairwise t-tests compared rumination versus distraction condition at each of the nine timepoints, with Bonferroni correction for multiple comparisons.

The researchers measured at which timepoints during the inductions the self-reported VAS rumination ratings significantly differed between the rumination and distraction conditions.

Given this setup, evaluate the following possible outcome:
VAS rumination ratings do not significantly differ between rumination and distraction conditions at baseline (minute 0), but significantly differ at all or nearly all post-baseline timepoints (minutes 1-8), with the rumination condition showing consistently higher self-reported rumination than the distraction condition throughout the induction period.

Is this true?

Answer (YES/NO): NO